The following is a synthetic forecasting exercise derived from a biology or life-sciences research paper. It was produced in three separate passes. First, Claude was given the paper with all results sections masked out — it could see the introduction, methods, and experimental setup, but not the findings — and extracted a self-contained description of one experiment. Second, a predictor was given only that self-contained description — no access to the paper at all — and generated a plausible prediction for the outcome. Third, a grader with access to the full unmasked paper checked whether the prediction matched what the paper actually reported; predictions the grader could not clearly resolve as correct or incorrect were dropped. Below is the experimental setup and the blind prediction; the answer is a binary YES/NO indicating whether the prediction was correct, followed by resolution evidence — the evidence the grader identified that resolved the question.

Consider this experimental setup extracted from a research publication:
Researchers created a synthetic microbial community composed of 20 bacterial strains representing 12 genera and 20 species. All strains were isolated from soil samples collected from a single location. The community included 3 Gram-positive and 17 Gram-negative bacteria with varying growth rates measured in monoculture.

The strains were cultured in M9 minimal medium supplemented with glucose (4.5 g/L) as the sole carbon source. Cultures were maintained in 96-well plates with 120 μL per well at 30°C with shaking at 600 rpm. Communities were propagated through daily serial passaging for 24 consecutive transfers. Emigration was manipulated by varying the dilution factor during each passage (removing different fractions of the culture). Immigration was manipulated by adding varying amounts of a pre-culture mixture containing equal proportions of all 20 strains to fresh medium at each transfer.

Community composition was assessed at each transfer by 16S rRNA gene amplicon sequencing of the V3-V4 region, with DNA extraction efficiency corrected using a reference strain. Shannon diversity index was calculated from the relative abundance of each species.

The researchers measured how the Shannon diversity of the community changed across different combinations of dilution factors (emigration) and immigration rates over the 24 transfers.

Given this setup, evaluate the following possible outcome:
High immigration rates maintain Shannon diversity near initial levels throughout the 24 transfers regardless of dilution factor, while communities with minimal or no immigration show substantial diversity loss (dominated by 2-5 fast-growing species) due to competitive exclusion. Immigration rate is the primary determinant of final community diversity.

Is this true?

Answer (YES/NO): NO